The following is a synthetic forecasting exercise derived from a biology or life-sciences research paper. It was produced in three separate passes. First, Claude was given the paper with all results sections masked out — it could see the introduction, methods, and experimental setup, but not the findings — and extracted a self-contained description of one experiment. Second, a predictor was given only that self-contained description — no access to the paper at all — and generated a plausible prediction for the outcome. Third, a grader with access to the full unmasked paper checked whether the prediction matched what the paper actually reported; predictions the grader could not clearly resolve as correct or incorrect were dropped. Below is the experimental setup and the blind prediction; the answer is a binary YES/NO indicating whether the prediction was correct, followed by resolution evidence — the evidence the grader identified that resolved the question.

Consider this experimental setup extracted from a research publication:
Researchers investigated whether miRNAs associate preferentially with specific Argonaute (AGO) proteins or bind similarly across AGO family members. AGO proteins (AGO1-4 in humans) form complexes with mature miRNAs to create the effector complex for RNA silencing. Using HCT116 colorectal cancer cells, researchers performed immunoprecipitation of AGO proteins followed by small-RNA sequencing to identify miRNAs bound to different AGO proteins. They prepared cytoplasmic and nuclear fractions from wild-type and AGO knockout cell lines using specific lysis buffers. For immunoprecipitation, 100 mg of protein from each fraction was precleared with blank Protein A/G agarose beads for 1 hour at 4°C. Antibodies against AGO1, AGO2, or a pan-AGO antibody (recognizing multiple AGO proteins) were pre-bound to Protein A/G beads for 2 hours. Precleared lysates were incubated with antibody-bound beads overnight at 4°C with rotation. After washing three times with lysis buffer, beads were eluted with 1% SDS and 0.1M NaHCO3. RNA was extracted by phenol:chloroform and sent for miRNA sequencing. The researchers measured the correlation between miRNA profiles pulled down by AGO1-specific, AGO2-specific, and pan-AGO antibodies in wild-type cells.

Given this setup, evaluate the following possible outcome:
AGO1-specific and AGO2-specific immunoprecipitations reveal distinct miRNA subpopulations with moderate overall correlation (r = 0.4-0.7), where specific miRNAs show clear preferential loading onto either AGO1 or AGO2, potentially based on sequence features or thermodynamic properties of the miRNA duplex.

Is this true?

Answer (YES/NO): NO